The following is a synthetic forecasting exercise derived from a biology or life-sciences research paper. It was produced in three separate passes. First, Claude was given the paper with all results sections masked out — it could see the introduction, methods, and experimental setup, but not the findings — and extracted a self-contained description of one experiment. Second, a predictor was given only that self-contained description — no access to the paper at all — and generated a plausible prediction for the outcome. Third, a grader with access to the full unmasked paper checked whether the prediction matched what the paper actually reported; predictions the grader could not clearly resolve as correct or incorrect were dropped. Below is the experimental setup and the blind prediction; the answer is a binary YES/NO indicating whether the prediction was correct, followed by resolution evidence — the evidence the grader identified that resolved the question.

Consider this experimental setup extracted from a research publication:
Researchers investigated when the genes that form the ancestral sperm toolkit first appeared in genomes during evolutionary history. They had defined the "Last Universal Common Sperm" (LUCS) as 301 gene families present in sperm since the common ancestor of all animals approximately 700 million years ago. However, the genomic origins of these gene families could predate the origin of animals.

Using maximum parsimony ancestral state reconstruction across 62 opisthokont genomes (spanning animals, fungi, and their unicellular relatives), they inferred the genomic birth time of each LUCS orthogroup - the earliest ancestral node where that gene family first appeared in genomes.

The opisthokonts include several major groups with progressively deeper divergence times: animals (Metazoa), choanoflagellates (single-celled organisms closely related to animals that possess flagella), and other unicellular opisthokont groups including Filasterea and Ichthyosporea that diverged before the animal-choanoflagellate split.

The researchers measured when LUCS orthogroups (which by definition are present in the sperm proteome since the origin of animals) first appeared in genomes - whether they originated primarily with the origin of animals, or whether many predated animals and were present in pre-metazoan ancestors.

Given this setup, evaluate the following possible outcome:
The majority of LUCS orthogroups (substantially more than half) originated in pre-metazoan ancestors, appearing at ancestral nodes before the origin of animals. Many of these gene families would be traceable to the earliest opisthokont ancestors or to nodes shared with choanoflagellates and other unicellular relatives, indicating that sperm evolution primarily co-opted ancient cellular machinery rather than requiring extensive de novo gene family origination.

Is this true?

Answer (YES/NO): YES